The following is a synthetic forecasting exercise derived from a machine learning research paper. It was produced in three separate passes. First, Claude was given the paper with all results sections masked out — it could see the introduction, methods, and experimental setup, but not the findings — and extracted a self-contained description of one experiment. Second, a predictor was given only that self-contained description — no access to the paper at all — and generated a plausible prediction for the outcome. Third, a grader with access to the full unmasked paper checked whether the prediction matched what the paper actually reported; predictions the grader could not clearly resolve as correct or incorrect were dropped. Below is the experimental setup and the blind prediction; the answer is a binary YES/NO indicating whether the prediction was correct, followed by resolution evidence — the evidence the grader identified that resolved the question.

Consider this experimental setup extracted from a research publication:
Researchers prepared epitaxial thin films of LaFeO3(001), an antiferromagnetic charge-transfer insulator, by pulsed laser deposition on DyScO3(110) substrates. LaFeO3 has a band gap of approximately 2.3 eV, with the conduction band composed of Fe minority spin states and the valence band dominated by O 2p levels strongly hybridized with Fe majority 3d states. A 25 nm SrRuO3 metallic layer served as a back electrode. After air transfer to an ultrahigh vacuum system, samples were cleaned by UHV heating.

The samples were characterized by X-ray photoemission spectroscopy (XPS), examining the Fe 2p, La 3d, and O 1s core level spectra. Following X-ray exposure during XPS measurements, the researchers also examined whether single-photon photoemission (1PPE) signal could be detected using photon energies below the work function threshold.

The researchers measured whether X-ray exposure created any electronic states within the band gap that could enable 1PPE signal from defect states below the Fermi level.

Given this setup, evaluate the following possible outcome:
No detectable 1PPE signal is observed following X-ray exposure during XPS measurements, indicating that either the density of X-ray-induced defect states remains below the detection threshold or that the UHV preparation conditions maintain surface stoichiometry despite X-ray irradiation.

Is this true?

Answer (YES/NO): NO